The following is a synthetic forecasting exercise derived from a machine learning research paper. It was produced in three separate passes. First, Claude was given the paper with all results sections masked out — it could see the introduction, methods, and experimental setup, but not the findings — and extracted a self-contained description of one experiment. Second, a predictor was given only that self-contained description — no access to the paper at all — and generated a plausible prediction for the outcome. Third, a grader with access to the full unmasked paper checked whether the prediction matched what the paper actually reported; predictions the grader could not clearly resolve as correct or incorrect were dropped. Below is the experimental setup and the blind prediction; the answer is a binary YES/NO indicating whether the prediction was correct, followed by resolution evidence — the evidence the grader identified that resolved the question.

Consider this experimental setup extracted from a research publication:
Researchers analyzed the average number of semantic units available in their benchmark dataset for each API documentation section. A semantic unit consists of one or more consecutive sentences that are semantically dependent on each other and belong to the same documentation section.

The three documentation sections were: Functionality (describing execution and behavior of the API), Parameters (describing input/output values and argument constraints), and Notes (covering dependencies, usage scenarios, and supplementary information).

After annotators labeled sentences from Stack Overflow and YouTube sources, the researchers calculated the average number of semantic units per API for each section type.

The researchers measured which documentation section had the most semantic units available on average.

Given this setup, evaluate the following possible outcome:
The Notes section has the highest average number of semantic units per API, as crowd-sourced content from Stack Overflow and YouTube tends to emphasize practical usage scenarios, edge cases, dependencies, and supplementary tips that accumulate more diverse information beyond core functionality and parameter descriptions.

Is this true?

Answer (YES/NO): NO